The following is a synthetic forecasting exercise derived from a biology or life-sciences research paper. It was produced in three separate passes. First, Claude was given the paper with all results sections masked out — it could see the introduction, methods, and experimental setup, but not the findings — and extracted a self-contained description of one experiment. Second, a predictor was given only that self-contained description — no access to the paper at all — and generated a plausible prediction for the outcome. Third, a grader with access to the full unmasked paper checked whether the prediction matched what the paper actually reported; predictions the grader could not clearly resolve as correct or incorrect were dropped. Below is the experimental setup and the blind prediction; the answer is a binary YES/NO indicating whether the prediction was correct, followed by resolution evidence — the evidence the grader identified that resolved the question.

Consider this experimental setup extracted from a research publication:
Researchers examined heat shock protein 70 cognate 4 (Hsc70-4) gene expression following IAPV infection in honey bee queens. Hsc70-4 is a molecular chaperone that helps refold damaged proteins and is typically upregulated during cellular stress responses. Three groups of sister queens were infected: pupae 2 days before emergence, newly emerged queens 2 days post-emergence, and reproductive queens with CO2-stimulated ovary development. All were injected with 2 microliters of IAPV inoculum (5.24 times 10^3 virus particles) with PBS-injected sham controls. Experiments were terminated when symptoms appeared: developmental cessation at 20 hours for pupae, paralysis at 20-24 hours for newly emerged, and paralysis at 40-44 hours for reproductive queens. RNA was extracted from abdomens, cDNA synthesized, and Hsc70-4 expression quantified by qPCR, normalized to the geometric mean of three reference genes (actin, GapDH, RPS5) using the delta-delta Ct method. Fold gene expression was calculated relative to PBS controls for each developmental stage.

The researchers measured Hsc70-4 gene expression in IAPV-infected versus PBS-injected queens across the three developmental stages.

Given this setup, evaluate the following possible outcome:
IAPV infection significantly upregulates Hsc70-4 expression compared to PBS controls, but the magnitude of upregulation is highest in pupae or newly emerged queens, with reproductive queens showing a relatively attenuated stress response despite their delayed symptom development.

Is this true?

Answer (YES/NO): YES